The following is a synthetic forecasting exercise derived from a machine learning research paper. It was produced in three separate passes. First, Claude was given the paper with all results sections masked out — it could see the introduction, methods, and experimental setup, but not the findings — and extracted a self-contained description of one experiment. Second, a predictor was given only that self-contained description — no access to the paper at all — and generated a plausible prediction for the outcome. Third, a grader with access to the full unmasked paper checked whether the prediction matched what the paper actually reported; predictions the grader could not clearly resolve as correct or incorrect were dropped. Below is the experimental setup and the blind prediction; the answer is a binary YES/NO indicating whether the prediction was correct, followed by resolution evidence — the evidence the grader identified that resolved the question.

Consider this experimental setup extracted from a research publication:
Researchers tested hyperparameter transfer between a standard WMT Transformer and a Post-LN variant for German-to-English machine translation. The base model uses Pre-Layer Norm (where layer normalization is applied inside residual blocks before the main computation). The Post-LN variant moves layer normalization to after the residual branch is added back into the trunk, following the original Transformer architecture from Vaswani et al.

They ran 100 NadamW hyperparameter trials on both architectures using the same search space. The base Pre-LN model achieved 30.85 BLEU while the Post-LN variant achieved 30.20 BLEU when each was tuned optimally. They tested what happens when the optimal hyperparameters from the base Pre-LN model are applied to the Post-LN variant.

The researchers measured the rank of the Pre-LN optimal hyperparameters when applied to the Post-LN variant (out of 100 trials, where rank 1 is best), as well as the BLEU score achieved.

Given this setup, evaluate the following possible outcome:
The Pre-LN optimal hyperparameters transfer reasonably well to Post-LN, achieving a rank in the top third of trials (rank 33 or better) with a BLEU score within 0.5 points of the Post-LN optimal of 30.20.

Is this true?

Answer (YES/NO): NO